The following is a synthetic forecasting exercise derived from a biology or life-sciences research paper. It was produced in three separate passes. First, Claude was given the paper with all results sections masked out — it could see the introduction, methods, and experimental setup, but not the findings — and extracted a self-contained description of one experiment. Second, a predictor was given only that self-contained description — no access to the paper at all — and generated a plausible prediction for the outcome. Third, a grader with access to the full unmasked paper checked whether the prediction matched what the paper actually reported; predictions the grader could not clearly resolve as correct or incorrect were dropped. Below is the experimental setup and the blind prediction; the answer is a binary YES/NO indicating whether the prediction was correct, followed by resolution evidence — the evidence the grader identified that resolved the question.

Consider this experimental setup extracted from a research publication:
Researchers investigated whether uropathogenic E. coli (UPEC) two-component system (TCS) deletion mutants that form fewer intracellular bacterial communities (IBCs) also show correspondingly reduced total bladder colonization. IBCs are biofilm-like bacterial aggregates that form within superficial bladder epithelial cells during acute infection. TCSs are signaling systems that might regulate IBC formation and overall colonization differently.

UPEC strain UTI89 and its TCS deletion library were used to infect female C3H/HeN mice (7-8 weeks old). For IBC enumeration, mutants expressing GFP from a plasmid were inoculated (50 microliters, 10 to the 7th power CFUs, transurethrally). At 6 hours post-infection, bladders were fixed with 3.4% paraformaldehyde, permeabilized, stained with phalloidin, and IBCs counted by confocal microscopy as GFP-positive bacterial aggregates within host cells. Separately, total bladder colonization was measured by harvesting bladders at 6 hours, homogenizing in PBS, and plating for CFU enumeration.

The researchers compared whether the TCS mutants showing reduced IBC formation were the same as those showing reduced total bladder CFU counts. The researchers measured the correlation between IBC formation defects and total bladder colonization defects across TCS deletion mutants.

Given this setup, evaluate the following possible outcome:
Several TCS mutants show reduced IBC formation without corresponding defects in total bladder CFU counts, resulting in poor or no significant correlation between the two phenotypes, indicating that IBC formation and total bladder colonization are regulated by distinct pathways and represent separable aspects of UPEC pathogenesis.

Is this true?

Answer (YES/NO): NO